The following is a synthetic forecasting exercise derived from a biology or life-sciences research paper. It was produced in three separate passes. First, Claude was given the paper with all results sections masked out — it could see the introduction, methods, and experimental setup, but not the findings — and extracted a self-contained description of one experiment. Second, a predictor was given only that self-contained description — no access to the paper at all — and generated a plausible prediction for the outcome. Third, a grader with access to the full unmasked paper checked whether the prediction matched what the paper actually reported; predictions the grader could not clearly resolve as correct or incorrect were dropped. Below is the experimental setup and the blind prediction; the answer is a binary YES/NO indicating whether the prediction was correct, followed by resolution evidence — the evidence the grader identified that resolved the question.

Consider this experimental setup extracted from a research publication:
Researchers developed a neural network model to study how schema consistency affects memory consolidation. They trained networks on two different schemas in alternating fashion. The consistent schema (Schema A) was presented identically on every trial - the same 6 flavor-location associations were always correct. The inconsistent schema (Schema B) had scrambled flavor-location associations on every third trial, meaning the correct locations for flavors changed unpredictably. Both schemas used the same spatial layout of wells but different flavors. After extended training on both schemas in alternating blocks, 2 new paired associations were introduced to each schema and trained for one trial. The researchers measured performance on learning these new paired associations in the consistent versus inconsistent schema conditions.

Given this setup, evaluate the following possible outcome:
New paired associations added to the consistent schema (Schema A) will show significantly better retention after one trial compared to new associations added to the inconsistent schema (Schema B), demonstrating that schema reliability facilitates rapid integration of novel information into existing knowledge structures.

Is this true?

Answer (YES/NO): YES